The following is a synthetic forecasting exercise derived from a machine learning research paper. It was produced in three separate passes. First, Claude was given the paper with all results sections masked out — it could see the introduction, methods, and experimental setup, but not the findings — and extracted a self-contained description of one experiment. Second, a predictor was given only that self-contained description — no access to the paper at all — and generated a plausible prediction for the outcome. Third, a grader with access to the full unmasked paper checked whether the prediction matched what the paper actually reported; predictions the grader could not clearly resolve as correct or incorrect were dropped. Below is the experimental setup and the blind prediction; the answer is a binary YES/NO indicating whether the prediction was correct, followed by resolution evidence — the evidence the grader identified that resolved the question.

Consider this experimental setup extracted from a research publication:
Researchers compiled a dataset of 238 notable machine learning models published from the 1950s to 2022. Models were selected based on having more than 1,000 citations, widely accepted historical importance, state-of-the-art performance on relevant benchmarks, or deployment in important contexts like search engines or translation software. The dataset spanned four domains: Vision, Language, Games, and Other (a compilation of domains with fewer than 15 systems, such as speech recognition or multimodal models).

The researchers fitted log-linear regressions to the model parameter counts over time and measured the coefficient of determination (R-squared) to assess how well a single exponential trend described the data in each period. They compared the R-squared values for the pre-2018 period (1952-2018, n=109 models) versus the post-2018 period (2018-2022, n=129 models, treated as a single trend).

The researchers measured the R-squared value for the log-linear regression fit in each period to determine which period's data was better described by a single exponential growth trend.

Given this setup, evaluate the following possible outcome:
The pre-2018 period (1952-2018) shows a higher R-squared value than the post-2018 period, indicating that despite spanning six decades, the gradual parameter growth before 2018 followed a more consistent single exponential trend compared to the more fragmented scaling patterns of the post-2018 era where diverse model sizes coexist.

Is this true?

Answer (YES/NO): YES